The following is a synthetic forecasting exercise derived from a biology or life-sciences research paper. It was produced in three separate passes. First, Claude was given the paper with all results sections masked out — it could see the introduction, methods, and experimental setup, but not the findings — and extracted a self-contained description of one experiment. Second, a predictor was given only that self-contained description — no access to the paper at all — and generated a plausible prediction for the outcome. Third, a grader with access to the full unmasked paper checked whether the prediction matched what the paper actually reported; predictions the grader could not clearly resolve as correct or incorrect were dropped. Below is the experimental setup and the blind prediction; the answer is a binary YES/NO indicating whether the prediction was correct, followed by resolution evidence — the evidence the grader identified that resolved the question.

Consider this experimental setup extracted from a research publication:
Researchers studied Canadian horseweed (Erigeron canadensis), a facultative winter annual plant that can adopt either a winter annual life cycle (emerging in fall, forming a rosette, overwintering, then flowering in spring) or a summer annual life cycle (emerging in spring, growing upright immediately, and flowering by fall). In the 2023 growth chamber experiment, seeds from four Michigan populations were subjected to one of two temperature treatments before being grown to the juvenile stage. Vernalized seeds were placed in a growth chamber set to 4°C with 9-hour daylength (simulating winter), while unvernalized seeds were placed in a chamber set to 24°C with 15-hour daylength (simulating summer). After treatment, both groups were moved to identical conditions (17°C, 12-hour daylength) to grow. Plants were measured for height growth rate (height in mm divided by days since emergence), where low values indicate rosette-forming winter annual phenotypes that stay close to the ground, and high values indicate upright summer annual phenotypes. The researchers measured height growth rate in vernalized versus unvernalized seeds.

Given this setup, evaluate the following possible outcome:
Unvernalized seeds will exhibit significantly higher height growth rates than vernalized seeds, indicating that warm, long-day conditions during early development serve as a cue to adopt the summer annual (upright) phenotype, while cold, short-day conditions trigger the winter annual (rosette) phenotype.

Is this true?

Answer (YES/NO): NO